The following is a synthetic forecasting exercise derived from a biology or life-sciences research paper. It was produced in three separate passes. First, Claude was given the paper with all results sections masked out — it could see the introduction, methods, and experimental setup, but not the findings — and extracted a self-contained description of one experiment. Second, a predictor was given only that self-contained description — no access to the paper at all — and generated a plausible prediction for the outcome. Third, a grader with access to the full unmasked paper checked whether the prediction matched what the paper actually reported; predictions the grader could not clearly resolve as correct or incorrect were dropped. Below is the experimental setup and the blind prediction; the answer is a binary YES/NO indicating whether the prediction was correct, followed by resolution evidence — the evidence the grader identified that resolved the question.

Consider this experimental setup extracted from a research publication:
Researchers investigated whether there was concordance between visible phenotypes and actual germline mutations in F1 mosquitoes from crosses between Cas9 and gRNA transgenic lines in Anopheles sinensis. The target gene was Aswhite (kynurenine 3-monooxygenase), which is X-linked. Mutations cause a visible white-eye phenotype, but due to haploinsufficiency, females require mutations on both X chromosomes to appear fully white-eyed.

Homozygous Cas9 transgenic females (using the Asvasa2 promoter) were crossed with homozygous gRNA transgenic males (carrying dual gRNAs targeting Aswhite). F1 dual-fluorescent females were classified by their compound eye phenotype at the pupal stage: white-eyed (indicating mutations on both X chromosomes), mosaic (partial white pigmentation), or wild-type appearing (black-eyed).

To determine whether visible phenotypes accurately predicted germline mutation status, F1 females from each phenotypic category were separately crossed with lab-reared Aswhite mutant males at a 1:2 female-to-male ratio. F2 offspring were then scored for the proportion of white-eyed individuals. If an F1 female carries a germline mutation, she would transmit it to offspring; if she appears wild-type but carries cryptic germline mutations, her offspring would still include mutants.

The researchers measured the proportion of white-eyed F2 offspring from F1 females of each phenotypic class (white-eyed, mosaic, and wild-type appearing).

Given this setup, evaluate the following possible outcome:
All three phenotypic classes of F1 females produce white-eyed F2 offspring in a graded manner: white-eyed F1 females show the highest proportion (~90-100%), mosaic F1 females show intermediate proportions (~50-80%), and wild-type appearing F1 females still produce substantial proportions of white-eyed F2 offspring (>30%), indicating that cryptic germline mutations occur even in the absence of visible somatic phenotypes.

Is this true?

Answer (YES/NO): NO